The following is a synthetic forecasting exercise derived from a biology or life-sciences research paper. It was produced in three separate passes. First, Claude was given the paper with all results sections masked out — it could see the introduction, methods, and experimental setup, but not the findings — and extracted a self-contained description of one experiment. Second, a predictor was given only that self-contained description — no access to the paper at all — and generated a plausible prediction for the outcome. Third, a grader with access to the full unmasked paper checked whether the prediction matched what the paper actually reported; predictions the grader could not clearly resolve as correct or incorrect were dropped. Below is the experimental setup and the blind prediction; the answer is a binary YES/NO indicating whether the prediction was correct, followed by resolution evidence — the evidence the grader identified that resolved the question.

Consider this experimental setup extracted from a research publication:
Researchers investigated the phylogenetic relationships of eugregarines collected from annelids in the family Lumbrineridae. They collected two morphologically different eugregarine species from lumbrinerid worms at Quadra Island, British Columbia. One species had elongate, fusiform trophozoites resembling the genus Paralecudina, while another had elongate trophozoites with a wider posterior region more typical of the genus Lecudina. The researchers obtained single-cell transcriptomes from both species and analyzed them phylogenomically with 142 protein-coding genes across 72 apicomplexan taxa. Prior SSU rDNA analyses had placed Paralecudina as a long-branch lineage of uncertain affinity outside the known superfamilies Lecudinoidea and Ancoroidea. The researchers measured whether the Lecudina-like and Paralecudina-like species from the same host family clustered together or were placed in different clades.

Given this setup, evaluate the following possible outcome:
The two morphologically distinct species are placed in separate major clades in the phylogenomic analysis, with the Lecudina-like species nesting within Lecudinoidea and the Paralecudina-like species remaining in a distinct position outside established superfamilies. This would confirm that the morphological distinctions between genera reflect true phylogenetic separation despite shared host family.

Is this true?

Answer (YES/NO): YES